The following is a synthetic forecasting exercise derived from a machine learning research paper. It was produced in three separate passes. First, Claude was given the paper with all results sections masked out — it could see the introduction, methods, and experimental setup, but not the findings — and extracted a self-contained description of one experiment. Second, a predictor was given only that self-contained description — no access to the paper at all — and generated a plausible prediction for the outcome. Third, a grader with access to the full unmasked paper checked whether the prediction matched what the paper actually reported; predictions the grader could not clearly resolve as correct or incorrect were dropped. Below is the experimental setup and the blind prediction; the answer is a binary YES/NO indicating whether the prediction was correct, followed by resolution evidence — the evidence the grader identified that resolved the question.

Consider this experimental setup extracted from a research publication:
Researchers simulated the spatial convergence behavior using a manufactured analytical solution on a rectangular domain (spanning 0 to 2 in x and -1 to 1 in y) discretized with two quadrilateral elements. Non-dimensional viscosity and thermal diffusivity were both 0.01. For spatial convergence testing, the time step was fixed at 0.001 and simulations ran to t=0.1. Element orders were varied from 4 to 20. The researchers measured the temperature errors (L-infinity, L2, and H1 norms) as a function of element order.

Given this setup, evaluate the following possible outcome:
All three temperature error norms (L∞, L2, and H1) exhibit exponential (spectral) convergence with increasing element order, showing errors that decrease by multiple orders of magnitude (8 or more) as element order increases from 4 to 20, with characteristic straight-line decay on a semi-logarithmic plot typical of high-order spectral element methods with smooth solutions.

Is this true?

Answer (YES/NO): NO